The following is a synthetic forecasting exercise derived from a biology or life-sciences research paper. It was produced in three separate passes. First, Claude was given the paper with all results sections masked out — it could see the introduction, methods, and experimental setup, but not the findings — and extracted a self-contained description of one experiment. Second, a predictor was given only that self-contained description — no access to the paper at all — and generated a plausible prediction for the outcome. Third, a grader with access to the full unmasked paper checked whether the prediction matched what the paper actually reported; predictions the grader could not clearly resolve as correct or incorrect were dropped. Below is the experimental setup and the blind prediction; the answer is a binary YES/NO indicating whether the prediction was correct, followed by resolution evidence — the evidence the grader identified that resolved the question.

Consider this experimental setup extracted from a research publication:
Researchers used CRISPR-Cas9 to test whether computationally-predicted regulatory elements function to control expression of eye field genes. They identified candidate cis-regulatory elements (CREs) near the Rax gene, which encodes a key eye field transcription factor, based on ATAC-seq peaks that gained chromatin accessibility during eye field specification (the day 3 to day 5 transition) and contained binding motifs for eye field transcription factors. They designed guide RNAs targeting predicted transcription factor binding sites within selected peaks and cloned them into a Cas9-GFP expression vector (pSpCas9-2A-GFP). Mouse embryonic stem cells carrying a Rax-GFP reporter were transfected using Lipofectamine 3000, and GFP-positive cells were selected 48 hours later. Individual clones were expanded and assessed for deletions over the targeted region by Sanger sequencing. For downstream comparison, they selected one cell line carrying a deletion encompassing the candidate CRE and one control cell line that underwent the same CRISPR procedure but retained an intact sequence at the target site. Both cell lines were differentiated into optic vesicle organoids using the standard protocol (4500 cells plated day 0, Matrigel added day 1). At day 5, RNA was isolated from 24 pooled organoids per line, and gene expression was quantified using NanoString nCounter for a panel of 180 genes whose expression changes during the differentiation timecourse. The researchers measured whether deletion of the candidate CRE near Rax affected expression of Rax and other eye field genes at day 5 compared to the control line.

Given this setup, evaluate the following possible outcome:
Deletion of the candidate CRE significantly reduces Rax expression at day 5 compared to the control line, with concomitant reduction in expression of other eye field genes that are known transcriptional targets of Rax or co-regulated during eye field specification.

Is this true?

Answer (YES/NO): YES